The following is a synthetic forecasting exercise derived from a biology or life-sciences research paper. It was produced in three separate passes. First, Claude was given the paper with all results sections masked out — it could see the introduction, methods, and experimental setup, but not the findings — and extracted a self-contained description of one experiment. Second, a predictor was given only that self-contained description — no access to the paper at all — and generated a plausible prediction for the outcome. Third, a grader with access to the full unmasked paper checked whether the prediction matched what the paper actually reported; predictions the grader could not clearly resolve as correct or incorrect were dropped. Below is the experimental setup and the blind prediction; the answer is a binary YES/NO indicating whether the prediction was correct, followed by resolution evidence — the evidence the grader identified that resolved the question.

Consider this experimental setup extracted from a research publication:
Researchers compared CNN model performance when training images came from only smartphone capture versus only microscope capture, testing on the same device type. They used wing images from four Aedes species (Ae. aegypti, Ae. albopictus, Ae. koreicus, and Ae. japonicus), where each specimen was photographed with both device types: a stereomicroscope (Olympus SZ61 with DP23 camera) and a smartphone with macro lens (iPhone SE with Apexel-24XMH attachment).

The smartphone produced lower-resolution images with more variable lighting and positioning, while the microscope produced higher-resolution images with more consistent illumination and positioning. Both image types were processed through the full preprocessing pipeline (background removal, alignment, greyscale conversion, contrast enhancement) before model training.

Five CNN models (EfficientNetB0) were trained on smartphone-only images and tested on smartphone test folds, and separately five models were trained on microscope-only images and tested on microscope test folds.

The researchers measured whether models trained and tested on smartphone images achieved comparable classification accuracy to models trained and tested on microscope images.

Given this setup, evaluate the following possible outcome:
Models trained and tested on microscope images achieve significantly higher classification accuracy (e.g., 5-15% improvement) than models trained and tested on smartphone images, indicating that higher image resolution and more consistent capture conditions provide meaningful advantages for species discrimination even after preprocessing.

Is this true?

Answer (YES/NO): NO